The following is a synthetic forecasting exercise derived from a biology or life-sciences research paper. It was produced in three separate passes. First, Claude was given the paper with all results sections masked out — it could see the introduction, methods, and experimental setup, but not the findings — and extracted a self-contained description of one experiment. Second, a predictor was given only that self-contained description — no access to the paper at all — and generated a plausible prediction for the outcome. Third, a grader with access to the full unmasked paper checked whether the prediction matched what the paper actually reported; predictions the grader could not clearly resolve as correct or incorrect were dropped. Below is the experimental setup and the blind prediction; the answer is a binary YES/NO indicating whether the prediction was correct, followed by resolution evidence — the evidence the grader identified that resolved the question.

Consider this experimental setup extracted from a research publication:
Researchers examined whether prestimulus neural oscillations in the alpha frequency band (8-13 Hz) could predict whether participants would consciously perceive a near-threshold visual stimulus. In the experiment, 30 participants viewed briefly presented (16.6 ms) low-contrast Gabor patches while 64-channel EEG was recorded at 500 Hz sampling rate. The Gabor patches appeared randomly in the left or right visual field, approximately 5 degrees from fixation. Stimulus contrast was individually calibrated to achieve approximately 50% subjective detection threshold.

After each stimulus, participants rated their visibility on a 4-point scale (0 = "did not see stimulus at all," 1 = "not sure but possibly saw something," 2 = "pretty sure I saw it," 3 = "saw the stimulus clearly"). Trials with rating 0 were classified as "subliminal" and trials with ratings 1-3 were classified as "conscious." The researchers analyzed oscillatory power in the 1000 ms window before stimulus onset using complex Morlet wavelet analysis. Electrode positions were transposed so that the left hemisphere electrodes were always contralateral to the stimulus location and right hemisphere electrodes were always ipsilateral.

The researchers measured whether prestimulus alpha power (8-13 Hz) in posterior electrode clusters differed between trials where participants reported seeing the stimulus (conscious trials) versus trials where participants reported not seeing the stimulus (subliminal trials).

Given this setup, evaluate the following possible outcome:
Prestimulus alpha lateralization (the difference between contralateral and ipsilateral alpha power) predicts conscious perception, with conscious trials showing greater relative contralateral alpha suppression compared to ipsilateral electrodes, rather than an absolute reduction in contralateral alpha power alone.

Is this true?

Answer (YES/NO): NO